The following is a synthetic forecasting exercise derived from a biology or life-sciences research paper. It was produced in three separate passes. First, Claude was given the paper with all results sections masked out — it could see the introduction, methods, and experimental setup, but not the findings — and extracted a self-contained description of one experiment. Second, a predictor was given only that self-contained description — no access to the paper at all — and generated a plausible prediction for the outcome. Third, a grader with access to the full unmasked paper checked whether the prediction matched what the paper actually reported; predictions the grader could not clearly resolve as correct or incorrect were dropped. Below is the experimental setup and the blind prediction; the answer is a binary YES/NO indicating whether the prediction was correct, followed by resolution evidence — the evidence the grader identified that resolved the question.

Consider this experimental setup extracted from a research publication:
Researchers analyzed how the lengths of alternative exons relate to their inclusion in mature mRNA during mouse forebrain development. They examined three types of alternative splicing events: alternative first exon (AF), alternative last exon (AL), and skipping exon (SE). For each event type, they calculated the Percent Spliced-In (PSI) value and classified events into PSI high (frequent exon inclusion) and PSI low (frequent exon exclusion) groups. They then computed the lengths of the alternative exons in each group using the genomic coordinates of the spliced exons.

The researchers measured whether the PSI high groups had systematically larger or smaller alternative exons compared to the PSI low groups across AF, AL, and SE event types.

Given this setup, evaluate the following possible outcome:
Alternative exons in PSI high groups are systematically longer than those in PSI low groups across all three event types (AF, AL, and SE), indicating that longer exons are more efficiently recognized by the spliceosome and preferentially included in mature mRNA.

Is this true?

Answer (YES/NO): YES